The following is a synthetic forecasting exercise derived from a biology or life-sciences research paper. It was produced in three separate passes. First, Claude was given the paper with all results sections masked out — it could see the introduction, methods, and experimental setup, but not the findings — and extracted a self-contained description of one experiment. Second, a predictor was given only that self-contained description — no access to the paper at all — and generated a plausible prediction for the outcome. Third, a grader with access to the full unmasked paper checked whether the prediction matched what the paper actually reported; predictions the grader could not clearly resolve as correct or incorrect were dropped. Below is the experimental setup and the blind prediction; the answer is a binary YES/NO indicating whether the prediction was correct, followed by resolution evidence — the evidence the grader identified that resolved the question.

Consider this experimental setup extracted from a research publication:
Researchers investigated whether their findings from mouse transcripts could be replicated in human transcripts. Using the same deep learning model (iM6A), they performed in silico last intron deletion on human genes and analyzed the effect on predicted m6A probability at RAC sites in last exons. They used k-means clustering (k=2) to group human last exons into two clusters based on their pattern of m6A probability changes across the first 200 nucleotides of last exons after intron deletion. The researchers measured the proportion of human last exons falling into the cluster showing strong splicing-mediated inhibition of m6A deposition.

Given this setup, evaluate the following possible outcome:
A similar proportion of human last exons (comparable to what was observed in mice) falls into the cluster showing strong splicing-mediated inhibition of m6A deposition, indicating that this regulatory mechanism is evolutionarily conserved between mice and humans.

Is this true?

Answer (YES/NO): YES